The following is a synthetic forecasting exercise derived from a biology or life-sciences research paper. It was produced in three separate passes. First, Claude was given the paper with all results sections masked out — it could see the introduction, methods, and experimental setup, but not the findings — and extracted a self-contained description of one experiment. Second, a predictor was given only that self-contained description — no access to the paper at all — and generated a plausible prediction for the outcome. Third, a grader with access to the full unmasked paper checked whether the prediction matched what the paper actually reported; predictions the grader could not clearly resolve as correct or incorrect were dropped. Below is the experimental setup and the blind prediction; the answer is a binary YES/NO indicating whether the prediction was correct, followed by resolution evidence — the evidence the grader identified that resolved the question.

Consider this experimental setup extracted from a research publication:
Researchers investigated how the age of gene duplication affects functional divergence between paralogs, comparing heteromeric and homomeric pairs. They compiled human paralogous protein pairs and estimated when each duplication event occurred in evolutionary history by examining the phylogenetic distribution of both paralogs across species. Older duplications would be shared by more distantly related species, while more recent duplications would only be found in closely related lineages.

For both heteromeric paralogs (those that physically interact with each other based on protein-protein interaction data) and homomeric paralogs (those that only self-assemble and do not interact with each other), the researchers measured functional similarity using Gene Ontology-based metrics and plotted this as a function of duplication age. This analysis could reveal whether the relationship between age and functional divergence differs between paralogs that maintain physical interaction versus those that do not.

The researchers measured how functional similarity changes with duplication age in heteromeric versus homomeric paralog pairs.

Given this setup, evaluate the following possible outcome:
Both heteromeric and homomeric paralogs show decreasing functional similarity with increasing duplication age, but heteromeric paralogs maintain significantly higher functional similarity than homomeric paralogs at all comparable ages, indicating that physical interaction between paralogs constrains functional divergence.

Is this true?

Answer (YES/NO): NO